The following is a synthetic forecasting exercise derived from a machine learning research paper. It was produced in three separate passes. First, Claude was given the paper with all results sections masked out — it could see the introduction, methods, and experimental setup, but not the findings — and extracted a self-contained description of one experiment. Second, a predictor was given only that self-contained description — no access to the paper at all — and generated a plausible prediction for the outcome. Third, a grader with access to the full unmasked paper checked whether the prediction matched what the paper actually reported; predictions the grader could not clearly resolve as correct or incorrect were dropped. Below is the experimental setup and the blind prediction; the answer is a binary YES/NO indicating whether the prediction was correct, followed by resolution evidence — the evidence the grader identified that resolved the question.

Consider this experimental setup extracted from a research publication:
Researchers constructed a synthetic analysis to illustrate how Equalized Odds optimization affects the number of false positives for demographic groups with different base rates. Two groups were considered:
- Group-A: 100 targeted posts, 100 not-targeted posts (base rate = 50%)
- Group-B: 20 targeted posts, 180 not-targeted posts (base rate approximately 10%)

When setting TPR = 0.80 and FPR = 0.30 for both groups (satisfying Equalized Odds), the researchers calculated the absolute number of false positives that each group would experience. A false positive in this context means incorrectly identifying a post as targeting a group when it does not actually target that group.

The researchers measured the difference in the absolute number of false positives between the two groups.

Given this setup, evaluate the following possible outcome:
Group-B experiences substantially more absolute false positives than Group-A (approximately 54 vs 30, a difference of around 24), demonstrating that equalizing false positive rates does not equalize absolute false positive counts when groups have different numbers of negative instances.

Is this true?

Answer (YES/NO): YES